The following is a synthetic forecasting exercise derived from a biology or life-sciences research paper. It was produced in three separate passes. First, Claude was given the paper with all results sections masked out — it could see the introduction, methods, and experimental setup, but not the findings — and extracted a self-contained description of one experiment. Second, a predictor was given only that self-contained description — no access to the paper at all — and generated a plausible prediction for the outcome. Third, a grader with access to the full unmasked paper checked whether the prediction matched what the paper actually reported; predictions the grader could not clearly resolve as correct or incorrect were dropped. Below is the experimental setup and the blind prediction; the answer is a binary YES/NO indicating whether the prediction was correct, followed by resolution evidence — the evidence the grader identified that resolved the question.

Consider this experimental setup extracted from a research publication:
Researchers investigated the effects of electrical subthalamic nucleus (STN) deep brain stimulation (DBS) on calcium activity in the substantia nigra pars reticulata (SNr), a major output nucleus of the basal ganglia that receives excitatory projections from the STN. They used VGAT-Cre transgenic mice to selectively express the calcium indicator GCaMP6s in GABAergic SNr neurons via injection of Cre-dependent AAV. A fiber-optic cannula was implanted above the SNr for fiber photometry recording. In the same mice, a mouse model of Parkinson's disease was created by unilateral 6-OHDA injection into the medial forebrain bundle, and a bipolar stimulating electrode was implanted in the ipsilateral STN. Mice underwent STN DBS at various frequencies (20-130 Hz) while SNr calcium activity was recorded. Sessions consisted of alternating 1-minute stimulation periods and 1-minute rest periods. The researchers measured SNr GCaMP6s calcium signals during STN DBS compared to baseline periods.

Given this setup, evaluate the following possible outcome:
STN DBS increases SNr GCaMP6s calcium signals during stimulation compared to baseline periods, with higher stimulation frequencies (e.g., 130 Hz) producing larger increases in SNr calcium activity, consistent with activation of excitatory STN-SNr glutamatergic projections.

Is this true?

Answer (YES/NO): NO